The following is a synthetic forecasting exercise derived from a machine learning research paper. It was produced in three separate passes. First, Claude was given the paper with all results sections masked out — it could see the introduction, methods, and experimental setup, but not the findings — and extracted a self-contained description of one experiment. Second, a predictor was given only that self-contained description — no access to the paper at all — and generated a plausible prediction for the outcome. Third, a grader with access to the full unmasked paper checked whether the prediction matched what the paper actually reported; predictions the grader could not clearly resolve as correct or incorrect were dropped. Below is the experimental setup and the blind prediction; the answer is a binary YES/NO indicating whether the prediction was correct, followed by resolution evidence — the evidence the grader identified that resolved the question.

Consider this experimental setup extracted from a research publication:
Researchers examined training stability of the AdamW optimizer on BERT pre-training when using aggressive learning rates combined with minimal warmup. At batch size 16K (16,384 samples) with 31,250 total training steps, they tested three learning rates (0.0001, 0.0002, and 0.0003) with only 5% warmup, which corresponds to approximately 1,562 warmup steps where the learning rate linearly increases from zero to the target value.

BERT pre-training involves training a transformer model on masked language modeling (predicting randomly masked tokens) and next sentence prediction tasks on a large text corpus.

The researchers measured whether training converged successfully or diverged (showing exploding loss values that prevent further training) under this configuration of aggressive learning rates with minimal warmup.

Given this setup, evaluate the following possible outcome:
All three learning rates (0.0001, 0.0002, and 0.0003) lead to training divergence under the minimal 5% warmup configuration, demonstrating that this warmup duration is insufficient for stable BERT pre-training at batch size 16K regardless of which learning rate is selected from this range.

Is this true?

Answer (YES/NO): YES